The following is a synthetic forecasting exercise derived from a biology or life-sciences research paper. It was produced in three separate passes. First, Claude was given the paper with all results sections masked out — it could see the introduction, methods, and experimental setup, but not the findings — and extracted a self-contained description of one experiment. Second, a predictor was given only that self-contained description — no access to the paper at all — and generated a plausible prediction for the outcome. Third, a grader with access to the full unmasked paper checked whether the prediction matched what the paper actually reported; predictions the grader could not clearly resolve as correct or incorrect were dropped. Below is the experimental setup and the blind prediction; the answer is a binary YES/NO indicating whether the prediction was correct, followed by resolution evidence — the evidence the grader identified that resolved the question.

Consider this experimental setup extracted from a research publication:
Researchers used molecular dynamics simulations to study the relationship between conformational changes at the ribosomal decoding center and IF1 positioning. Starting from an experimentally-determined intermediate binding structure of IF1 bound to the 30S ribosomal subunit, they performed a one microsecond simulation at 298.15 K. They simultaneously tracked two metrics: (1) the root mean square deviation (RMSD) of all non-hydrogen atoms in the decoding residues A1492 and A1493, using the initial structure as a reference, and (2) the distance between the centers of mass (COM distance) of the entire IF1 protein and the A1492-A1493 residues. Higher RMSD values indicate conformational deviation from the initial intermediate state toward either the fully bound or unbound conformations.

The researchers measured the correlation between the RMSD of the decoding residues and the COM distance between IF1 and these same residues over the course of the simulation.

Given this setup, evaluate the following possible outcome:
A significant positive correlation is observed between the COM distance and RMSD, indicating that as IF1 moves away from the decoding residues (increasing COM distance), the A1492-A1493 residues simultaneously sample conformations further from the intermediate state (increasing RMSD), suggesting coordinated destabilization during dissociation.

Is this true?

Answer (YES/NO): YES